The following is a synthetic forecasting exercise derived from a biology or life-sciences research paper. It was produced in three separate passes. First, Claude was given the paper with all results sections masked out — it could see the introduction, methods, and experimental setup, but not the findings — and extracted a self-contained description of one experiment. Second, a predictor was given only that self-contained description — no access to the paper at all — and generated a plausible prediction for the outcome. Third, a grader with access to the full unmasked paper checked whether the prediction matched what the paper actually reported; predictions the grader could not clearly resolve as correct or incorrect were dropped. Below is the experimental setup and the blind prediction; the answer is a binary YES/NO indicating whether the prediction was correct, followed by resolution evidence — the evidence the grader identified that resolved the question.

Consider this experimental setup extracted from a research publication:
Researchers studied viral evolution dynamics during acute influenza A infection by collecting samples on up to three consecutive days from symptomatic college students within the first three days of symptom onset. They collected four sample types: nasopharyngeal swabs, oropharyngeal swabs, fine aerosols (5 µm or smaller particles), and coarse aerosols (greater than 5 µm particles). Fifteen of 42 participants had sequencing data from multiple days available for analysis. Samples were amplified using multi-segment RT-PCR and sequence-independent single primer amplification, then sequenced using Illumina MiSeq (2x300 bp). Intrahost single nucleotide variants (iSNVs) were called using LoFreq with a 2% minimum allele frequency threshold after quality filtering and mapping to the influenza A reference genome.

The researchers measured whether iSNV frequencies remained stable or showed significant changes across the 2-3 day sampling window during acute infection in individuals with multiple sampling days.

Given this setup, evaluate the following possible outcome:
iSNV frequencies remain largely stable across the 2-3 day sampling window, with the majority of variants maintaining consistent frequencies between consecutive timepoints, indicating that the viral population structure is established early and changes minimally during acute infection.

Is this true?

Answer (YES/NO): NO